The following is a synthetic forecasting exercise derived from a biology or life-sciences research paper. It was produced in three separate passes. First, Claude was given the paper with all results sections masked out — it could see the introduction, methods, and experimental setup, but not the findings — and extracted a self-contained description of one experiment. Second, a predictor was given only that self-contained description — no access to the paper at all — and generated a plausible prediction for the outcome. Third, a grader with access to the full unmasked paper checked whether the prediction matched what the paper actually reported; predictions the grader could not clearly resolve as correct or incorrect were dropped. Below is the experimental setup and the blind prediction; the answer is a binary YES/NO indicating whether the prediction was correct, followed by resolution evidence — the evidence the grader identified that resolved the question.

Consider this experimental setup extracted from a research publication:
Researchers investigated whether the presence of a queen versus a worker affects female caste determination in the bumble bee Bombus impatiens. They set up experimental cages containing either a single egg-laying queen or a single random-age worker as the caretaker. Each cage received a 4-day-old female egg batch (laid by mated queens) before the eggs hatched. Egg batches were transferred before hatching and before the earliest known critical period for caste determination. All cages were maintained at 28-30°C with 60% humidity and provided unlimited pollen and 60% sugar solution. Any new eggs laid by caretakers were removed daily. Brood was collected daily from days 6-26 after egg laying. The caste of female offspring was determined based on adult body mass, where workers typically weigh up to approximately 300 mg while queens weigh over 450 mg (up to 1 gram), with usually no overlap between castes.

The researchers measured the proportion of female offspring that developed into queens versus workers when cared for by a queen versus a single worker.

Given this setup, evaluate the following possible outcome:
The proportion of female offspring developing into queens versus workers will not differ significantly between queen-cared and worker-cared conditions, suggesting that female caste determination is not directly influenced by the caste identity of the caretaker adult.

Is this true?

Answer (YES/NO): YES